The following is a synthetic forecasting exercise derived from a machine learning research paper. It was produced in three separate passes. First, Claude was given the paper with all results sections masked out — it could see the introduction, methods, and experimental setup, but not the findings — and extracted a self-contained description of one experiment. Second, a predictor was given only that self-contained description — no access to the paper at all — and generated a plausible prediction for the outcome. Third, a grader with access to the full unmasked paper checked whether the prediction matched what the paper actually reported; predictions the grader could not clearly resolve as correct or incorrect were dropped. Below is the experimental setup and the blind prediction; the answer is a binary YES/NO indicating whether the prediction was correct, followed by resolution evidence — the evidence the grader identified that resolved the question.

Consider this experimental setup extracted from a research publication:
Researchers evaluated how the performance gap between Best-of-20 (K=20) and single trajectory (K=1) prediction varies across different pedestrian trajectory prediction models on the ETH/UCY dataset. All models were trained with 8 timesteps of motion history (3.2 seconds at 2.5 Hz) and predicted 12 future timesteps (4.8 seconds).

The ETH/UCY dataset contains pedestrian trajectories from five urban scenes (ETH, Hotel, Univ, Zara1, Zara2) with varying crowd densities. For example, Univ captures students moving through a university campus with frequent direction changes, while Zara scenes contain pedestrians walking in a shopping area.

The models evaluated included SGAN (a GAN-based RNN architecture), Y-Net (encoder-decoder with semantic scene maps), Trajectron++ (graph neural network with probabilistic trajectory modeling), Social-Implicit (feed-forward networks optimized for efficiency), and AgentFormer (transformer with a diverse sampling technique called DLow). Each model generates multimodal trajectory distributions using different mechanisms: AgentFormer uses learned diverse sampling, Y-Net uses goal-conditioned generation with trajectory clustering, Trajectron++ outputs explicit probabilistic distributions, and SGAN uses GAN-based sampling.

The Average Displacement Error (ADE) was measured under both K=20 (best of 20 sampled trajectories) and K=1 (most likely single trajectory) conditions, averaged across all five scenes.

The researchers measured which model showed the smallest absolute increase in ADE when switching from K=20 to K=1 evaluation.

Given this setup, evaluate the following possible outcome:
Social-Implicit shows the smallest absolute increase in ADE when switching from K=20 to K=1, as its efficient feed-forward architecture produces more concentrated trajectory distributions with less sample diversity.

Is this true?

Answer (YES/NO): NO